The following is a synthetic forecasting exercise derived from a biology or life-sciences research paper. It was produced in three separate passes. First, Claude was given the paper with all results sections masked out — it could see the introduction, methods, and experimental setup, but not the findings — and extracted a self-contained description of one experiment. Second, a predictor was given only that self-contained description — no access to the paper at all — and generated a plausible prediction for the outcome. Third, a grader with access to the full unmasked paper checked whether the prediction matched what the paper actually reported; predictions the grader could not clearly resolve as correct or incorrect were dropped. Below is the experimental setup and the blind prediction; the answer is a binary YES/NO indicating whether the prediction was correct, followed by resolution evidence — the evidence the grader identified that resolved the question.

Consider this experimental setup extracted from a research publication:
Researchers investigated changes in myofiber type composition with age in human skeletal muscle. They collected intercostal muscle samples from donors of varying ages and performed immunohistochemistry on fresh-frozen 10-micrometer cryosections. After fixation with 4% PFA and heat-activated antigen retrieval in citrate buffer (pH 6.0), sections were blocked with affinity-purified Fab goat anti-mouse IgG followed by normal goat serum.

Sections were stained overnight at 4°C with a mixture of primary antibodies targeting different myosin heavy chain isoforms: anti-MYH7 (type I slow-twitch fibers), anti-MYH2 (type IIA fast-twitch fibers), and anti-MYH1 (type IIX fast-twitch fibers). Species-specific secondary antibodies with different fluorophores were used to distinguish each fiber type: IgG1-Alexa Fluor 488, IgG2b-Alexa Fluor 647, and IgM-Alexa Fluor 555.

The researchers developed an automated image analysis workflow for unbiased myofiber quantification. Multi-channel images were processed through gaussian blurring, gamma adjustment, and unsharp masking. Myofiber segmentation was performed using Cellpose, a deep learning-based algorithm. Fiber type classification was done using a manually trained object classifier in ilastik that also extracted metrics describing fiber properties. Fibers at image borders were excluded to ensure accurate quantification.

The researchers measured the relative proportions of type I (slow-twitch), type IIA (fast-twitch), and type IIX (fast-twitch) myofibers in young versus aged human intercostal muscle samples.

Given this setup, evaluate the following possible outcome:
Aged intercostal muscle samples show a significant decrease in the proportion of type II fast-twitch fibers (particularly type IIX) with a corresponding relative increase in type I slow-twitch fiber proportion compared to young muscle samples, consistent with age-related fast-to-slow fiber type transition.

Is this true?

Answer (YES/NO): YES